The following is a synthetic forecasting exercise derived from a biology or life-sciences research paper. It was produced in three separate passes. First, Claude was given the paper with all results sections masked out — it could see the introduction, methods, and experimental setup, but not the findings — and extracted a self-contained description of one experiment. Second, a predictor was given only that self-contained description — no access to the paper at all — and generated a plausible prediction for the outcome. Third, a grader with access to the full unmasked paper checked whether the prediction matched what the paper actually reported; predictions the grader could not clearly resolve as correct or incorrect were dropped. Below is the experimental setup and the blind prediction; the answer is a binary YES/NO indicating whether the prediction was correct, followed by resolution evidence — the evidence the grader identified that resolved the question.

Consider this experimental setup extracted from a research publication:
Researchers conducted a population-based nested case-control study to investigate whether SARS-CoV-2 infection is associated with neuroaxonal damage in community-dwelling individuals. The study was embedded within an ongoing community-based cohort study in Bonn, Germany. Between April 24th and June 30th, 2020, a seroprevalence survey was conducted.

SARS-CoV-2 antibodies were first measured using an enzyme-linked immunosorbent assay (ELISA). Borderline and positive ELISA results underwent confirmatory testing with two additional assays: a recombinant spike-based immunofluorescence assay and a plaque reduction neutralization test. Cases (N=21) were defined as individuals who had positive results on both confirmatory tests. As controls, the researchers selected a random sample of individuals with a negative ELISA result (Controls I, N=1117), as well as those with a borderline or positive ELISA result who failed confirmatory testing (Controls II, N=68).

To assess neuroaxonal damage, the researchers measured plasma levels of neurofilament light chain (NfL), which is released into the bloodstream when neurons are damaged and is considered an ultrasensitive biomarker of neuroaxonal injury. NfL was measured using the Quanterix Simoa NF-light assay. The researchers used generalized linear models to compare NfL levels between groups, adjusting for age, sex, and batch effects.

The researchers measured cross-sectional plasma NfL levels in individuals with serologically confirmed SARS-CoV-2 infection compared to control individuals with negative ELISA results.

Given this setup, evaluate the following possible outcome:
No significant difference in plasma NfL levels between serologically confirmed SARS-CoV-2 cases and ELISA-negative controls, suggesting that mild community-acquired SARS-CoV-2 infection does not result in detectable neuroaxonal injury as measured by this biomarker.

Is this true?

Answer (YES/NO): YES